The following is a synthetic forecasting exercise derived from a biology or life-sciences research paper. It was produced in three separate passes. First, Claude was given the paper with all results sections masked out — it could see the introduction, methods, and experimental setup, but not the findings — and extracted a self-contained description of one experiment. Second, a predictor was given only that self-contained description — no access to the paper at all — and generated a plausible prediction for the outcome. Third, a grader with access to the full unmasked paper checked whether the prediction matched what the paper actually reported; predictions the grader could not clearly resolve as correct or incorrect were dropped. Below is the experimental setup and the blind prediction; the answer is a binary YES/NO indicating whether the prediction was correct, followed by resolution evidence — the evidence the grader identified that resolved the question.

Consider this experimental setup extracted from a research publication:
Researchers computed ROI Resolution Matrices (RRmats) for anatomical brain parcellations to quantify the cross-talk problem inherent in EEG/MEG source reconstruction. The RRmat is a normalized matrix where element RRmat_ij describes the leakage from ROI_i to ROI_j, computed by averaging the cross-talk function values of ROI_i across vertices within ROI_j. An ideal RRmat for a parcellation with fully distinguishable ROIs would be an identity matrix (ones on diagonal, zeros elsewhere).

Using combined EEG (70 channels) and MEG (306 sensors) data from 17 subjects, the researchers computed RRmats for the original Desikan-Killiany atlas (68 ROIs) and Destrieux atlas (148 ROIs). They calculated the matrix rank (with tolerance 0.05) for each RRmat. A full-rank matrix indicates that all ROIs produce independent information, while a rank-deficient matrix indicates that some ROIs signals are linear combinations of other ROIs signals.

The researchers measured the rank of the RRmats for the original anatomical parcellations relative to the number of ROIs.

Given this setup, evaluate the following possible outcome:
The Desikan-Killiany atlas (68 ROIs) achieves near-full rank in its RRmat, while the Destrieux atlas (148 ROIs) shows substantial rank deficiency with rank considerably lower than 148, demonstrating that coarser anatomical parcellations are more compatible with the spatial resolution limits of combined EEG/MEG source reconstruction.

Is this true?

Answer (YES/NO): NO